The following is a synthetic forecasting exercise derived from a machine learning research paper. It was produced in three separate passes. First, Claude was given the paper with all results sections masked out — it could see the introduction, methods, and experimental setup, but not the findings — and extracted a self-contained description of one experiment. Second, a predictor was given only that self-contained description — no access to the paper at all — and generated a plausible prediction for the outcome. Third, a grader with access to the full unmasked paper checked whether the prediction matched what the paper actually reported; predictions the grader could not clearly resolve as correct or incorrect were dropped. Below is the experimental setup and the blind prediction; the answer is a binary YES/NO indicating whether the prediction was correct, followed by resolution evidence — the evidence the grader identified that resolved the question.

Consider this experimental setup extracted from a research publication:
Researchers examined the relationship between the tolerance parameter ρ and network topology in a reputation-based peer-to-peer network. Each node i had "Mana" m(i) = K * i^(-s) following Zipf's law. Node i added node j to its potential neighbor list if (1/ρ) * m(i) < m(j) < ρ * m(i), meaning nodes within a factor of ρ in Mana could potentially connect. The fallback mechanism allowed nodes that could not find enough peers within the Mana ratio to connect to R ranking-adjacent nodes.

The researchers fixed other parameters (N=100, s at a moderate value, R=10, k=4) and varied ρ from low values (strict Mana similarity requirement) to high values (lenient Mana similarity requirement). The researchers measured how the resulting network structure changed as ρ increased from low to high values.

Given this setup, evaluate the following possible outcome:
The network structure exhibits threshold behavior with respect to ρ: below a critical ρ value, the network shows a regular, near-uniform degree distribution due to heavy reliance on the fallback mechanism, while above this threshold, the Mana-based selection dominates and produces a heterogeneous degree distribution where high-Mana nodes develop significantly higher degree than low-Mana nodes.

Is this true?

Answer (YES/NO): NO